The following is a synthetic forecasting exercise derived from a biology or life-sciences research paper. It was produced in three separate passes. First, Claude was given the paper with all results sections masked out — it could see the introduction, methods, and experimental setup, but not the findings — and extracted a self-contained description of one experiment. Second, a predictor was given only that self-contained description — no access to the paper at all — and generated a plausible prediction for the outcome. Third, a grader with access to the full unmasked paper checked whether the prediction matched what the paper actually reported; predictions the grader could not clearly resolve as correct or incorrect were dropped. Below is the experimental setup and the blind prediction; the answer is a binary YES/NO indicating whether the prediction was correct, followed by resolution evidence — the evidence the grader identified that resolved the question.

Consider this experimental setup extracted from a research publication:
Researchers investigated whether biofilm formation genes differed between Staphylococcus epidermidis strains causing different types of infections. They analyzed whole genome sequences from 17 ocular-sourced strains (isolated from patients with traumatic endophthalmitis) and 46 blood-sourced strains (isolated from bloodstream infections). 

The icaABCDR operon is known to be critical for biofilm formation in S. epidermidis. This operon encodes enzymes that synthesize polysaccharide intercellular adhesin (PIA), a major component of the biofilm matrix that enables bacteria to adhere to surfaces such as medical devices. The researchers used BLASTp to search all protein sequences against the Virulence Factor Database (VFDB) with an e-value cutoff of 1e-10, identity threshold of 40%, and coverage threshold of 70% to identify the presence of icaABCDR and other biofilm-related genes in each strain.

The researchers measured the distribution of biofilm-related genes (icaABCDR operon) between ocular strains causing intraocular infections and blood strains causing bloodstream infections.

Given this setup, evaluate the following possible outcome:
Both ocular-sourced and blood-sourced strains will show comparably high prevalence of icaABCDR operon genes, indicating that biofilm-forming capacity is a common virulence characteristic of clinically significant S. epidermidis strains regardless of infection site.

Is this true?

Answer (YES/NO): NO